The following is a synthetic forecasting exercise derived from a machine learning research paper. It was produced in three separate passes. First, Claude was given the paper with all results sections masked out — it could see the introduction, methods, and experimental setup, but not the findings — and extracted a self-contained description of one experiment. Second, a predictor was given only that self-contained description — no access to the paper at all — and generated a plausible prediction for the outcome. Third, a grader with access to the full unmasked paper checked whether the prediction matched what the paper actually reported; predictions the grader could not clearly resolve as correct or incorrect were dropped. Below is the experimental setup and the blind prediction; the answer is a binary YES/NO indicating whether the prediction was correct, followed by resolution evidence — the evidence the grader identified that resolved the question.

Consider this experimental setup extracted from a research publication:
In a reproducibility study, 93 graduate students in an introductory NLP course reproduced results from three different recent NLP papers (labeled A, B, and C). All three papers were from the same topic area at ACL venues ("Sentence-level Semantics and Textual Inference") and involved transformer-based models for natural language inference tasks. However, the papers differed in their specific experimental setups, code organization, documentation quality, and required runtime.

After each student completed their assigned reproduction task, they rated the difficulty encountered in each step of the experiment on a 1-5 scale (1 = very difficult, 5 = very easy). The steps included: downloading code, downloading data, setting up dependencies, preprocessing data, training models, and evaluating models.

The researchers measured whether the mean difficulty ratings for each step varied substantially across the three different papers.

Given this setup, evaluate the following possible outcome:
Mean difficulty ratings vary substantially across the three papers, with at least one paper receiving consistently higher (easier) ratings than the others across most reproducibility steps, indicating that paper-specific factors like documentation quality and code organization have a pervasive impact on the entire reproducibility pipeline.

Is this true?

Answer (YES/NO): NO